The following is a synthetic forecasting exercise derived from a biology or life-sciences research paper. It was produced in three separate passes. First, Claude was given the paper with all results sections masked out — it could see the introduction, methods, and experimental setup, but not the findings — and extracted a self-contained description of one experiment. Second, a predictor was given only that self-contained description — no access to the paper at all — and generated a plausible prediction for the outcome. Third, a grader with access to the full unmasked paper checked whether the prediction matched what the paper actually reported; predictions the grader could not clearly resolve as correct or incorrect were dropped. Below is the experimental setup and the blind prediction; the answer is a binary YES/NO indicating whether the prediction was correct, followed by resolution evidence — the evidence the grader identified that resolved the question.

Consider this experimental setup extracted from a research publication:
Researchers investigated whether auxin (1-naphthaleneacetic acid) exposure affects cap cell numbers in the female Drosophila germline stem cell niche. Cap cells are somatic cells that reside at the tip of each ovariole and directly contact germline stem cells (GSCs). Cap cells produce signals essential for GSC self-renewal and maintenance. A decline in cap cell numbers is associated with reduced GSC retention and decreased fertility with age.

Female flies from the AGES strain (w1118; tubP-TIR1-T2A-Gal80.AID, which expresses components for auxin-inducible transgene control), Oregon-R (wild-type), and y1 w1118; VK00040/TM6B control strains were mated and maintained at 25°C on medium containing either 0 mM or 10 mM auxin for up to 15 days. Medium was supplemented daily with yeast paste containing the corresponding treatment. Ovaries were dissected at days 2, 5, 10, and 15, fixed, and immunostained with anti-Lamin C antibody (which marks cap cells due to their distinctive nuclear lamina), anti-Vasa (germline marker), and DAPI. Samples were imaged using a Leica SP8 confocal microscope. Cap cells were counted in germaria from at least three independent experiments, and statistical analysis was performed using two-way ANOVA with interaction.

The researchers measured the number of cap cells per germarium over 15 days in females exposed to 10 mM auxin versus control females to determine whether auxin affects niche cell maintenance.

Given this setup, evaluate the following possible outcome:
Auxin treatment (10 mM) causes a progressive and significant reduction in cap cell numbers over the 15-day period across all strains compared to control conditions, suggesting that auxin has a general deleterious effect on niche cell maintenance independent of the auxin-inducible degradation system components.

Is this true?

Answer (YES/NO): NO